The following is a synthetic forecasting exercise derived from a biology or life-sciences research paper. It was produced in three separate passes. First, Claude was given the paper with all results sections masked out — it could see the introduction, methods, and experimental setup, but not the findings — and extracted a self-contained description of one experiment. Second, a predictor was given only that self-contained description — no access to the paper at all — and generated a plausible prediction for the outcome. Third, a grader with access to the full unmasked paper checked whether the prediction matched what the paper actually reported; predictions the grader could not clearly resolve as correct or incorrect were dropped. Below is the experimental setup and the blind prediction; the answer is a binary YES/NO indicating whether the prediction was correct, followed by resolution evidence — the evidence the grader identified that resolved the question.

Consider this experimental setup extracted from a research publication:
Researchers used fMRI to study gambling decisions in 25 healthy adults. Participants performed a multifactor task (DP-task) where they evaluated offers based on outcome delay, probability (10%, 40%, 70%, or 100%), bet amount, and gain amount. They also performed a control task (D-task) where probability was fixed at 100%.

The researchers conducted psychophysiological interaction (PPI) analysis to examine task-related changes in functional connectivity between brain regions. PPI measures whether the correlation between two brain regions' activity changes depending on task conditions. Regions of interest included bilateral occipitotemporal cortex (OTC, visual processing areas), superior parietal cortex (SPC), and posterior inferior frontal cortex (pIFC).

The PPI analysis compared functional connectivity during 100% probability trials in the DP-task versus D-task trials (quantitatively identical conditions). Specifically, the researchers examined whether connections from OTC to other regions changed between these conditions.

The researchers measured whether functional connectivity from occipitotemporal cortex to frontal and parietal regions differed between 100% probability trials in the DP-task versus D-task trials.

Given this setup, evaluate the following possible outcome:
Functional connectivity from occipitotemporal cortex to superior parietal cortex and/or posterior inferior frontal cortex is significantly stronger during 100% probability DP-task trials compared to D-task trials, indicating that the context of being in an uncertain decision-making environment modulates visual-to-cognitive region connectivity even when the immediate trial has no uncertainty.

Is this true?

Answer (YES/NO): YES